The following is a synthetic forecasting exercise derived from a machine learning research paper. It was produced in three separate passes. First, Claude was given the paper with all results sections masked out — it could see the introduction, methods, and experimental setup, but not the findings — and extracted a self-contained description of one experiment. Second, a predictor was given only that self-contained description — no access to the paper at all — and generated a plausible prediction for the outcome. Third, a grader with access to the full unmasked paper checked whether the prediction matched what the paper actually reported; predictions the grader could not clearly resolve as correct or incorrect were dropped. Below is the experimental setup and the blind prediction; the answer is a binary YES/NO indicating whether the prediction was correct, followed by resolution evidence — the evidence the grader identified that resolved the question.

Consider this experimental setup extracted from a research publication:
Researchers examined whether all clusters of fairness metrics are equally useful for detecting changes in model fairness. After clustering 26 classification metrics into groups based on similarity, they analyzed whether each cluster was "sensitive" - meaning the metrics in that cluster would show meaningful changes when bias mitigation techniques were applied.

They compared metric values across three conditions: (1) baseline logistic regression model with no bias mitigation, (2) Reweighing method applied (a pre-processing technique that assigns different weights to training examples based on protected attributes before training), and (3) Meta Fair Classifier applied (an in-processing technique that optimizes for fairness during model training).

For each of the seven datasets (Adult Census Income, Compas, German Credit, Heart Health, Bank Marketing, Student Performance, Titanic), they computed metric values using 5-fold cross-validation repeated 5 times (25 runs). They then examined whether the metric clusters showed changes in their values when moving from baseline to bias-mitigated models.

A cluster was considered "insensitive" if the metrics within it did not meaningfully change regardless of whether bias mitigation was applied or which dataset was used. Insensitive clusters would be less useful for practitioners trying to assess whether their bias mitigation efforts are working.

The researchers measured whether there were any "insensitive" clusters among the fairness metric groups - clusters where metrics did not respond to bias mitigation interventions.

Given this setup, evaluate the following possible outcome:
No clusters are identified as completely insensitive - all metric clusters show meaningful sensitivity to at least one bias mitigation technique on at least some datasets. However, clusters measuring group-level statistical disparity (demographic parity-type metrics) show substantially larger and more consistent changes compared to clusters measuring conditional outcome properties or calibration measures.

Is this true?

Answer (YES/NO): NO